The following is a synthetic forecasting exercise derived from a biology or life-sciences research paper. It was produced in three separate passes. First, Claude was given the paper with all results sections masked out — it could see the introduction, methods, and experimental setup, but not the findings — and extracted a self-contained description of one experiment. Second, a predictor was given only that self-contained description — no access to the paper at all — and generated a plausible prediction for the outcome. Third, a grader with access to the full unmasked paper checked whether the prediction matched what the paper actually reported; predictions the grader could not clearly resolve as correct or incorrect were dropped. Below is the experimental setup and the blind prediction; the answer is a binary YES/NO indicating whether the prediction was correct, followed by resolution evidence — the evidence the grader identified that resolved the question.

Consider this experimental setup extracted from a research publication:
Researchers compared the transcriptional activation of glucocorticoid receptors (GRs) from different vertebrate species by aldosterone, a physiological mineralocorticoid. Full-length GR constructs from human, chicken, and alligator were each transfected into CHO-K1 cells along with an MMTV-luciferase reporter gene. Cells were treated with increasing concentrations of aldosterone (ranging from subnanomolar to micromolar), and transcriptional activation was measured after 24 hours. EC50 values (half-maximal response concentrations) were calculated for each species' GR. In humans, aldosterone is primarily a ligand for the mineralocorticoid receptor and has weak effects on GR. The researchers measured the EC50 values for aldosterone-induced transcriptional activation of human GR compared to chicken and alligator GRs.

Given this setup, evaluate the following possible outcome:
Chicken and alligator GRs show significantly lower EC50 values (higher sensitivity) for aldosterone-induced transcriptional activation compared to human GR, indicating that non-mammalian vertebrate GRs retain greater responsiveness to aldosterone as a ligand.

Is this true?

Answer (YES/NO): YES